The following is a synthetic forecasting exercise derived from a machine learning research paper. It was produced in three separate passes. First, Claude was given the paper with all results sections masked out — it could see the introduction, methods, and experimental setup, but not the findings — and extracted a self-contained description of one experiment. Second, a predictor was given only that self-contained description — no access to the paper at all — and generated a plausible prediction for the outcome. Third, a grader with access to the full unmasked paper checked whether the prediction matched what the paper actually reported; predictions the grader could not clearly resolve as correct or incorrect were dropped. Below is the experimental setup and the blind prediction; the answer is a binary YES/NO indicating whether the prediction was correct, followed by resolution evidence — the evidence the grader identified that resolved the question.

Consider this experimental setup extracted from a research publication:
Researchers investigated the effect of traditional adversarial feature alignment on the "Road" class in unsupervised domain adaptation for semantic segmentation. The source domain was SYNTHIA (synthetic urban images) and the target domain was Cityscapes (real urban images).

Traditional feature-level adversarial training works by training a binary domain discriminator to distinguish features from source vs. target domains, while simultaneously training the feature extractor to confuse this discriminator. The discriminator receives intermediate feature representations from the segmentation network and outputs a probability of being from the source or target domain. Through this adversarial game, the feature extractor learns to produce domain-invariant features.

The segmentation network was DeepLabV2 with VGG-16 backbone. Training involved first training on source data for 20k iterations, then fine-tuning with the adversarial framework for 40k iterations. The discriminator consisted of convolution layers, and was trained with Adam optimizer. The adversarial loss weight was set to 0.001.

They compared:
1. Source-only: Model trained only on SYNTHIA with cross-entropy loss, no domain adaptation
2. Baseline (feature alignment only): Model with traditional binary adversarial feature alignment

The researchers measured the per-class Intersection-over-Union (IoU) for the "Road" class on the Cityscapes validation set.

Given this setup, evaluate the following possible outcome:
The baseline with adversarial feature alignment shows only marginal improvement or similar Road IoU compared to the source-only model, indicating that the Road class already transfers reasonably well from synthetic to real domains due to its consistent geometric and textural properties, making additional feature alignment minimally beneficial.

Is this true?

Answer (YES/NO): NO